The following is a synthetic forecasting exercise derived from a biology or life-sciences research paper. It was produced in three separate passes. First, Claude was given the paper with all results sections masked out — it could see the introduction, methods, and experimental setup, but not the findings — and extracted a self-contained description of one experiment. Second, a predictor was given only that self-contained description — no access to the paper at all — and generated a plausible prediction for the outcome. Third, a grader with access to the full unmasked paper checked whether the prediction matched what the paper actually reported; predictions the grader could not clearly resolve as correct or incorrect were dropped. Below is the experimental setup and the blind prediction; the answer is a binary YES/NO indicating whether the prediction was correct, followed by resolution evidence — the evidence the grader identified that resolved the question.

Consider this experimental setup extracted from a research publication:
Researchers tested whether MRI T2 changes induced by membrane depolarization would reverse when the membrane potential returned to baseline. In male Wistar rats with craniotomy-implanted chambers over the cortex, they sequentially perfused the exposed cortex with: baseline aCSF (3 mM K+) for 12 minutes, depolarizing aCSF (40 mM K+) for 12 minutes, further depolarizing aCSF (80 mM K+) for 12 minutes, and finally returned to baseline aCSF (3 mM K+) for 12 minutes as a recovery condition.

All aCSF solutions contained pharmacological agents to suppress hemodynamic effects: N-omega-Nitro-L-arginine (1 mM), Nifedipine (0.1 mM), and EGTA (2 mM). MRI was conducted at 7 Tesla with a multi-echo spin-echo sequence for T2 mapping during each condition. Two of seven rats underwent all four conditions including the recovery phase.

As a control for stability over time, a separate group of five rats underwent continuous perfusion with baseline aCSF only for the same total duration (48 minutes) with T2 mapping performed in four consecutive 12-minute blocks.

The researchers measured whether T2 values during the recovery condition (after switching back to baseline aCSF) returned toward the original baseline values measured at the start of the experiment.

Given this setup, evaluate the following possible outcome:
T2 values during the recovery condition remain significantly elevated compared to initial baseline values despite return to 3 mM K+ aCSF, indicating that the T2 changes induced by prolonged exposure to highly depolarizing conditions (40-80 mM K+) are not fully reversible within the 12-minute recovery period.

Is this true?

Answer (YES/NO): NO